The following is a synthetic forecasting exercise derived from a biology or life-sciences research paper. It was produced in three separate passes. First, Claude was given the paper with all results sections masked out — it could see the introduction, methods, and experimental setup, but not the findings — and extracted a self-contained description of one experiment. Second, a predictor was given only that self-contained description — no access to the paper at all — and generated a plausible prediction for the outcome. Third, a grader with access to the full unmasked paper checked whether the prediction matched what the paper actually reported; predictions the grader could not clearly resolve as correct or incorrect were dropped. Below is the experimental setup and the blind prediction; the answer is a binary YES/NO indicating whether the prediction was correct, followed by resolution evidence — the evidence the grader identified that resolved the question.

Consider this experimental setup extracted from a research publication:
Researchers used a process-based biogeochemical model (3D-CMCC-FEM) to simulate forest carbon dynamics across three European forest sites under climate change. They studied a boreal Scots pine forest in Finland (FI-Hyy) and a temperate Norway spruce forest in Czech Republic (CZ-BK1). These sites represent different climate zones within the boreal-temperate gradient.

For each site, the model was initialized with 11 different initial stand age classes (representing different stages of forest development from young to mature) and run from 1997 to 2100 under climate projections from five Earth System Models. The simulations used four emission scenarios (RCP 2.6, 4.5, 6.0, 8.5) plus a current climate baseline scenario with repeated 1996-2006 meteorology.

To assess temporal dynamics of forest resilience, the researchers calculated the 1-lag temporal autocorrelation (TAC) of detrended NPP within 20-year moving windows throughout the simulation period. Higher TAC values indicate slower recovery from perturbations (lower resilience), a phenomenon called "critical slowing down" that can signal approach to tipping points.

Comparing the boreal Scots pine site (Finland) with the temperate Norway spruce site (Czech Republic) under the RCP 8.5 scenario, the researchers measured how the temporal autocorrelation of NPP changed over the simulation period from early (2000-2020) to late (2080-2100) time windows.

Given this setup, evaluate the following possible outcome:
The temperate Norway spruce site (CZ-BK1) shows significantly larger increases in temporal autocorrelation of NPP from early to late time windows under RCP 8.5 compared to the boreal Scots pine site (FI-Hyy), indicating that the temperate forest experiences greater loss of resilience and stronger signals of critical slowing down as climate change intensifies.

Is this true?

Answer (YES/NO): NO